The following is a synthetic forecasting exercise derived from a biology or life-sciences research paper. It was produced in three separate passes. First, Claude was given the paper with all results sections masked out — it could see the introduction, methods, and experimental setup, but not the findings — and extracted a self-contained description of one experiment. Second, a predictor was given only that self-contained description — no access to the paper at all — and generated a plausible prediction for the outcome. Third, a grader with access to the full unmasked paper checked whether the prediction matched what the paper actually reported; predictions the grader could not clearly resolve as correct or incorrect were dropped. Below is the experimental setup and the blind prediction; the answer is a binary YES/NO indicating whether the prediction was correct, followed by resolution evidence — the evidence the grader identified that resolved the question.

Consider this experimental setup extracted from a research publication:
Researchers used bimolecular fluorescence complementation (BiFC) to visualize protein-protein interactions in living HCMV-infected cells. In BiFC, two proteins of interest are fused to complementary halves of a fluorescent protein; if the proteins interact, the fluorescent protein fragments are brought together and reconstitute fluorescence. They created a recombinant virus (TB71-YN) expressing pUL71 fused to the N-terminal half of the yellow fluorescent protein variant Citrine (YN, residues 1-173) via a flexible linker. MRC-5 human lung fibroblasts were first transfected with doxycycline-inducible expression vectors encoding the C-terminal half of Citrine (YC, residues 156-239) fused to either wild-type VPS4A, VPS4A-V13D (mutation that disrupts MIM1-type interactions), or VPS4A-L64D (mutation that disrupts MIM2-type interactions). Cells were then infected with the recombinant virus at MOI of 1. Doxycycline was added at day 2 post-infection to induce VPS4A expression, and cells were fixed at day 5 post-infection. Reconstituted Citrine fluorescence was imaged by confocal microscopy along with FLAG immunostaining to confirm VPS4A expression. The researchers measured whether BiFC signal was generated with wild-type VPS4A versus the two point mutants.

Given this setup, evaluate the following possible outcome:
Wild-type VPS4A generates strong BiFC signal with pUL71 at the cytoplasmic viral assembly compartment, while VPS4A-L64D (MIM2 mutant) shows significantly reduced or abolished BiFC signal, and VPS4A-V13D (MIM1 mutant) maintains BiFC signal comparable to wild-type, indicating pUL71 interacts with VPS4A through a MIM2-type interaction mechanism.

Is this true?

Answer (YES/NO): NO